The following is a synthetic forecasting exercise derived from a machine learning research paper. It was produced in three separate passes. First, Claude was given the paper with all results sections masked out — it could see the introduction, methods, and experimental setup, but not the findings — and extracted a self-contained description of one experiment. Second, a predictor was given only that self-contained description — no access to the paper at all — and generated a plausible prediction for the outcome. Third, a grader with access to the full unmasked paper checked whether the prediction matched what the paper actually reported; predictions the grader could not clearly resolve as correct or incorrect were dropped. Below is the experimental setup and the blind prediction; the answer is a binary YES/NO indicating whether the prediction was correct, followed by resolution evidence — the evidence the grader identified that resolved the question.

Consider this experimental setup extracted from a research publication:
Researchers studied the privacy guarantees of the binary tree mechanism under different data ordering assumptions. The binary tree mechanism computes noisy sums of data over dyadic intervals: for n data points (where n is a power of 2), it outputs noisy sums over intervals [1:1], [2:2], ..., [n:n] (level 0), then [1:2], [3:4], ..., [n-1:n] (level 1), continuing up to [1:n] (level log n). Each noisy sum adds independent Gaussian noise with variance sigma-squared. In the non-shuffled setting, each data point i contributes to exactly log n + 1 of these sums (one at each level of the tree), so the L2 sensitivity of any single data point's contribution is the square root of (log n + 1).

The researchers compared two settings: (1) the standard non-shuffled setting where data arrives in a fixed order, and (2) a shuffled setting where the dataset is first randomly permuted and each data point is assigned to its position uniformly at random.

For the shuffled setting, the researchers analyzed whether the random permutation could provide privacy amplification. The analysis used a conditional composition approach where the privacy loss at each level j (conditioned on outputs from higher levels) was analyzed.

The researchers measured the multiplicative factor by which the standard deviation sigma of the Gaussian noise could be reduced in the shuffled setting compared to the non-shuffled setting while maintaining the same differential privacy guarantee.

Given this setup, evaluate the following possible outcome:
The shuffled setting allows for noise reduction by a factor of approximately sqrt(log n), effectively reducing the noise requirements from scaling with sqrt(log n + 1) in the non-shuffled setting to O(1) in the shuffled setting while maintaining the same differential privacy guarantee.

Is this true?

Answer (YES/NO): NO